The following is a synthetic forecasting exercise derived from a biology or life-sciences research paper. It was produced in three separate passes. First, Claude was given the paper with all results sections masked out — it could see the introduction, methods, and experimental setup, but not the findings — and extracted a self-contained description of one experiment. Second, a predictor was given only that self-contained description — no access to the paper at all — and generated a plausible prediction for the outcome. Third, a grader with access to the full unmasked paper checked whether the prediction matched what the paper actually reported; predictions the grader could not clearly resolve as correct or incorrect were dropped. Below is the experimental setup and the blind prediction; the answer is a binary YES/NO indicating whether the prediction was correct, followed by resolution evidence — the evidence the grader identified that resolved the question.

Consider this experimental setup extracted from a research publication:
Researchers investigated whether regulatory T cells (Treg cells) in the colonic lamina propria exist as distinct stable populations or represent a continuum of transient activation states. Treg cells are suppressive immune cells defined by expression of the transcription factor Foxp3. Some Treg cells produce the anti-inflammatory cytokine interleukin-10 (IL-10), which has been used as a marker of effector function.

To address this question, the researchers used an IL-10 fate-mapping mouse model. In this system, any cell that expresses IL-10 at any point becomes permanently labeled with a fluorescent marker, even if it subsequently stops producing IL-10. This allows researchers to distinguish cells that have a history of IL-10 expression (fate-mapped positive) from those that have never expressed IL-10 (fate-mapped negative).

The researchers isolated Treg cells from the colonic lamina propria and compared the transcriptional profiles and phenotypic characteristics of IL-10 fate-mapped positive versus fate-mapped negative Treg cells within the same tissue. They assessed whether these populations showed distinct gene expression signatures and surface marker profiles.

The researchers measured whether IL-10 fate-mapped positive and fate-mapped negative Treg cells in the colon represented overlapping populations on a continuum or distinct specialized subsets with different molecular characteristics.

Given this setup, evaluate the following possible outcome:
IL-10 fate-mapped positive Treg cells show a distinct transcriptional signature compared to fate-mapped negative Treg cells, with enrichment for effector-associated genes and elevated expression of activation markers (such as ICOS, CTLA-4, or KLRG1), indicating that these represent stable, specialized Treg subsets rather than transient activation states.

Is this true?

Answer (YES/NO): YES